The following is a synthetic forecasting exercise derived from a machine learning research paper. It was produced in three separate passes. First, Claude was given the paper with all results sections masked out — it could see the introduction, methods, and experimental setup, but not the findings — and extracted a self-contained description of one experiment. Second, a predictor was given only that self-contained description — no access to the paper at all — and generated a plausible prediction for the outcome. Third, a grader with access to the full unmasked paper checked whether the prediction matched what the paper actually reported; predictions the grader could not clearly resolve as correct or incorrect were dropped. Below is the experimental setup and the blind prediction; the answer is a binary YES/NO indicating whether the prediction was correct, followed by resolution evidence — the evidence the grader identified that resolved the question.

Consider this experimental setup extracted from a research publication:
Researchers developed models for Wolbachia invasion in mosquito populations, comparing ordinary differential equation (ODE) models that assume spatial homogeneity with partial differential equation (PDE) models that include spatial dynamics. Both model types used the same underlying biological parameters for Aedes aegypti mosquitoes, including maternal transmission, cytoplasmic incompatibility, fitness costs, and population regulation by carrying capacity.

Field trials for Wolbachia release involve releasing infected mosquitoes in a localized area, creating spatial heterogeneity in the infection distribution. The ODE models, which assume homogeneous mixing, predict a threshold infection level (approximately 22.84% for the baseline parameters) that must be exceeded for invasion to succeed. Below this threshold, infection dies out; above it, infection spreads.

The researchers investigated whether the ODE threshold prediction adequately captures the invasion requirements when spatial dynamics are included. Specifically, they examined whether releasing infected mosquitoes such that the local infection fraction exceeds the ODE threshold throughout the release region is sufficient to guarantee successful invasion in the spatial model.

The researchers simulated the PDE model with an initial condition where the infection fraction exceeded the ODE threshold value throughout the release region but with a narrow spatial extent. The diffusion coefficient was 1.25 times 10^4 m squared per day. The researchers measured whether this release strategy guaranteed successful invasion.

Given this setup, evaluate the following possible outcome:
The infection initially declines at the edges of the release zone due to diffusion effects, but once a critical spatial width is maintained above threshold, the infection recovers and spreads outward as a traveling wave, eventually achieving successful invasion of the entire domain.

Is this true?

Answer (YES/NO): NO